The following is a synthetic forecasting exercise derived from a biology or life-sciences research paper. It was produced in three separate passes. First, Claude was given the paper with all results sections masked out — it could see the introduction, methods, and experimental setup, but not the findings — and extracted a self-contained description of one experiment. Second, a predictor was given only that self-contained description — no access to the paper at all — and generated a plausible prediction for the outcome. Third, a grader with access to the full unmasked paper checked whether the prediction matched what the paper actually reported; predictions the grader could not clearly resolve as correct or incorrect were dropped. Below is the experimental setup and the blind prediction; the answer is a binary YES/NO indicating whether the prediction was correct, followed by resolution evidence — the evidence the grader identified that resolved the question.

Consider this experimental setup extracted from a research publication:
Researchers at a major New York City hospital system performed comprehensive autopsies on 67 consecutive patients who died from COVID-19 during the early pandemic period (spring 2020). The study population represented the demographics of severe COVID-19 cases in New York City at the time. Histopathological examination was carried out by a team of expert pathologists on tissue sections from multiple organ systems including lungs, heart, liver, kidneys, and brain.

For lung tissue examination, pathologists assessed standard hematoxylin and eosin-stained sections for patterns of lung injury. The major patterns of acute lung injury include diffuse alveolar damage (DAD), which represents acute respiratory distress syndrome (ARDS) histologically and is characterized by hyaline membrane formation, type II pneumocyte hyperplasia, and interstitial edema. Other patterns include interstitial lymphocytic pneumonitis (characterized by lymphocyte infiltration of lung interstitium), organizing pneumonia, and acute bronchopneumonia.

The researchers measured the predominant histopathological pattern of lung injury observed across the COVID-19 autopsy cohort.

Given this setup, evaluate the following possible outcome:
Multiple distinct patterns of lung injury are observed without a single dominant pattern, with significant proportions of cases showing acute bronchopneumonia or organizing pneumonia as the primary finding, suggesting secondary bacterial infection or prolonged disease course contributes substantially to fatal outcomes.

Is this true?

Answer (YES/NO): NO